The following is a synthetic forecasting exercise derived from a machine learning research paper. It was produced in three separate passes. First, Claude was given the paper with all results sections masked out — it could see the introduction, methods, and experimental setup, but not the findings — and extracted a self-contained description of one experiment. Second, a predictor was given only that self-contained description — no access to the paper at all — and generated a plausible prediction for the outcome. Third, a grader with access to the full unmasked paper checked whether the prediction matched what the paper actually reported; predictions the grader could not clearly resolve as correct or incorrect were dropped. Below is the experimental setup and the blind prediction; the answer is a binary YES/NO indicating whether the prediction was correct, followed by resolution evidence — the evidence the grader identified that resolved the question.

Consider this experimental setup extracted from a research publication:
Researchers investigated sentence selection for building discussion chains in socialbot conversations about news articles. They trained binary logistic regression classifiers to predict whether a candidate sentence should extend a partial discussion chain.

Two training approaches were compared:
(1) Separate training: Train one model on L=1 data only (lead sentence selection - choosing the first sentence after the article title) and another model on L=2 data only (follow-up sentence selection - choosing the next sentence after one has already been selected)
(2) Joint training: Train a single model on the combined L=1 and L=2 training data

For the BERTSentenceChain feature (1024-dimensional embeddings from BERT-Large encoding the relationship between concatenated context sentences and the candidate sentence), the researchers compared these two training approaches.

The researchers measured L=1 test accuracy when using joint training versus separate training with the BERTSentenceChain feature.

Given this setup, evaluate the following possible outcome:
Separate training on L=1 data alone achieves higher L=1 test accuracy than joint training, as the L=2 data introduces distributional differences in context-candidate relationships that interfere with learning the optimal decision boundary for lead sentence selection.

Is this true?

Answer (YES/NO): NO